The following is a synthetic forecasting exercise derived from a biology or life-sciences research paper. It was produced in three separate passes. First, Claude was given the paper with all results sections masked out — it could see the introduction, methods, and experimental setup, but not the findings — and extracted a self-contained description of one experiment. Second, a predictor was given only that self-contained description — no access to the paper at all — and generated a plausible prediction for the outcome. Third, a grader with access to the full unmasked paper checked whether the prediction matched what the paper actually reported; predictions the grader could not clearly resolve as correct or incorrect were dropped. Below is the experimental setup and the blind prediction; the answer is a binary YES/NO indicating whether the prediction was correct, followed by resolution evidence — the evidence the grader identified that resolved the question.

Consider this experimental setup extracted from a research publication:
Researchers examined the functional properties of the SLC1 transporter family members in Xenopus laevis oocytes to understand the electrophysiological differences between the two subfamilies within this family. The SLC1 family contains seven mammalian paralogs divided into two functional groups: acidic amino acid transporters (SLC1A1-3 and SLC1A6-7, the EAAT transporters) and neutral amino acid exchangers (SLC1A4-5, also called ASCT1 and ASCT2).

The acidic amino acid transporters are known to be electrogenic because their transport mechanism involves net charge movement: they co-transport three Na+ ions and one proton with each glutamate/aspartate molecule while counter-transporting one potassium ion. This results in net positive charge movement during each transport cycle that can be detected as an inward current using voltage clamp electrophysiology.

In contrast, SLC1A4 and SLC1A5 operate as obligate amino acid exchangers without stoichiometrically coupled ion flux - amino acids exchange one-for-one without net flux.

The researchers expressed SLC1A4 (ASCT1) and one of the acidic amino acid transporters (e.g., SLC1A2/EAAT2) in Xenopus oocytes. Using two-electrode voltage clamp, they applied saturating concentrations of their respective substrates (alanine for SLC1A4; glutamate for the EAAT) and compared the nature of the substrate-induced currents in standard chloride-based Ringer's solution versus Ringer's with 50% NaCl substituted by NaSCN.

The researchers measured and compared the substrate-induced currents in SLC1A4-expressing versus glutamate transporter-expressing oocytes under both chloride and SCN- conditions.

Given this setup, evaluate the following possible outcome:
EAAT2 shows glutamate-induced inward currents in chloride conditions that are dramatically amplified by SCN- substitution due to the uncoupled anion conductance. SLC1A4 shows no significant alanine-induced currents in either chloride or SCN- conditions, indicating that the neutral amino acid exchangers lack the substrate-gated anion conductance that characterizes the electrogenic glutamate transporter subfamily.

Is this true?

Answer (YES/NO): NO